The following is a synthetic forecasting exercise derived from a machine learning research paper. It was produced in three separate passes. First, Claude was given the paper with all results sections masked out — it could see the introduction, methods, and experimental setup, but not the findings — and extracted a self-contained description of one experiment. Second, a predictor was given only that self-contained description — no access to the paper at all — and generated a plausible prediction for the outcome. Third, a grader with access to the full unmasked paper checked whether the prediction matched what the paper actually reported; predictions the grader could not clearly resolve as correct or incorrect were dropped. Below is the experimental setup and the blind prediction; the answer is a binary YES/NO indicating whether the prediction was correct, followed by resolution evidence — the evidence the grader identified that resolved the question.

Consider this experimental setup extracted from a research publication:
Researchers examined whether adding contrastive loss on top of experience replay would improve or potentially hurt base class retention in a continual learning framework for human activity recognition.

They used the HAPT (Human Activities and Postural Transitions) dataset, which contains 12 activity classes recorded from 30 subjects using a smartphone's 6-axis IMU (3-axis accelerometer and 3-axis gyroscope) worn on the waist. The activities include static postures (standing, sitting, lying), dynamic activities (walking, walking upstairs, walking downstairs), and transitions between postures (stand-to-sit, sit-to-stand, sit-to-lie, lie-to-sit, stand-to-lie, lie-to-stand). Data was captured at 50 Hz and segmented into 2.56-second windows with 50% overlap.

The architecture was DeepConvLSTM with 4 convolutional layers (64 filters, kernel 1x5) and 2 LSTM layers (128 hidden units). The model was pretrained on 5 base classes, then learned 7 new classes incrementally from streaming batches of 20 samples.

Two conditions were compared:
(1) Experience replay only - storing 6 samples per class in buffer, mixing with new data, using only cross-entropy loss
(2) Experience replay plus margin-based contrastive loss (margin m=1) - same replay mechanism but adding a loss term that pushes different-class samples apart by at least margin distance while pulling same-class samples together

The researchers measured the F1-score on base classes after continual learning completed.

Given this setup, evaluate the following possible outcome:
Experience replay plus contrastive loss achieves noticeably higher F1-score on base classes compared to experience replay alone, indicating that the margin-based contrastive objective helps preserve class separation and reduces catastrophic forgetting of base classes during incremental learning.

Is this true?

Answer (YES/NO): YES